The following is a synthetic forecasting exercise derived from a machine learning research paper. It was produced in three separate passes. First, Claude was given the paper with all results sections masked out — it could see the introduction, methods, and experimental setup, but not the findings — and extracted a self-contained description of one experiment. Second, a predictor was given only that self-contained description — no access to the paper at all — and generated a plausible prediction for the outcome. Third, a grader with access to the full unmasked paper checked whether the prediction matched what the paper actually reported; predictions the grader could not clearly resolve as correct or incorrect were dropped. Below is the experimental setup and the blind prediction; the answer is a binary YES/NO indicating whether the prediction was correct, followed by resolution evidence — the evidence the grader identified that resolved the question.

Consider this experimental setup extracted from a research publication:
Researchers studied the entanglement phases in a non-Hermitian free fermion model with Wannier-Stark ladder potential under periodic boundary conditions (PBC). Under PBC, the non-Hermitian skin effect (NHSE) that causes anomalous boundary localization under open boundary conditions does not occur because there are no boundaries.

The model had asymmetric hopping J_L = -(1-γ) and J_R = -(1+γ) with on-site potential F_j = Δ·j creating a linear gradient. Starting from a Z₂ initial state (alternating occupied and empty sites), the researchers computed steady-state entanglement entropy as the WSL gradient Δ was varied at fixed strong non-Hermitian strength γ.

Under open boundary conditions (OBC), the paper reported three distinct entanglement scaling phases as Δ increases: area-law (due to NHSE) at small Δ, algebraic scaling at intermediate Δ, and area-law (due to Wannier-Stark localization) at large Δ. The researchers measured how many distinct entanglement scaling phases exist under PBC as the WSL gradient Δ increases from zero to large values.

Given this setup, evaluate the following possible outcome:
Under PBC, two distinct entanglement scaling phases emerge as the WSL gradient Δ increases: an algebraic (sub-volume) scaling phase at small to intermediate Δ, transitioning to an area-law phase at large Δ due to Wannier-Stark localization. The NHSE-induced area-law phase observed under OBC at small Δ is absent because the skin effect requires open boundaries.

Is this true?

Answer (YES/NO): NO